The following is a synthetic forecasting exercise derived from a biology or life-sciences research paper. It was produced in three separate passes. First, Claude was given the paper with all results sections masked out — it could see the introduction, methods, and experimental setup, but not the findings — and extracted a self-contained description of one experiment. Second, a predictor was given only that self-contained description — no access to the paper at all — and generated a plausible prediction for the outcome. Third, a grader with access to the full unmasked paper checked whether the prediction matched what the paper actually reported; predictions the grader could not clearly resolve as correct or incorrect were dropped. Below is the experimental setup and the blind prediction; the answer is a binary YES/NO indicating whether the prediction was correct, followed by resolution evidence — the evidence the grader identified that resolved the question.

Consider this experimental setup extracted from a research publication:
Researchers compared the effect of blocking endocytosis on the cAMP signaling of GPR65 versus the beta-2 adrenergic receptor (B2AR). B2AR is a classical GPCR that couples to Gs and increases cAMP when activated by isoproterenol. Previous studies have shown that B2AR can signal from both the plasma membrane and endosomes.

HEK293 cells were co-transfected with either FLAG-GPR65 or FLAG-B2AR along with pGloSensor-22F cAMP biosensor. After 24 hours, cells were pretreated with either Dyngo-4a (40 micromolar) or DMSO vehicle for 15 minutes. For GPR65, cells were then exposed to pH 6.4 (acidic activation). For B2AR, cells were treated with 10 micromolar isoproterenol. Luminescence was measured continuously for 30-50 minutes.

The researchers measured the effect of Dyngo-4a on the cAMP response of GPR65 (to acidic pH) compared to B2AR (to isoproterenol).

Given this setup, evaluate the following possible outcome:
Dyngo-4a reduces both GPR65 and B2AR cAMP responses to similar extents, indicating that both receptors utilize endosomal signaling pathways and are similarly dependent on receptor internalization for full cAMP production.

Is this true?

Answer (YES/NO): YES